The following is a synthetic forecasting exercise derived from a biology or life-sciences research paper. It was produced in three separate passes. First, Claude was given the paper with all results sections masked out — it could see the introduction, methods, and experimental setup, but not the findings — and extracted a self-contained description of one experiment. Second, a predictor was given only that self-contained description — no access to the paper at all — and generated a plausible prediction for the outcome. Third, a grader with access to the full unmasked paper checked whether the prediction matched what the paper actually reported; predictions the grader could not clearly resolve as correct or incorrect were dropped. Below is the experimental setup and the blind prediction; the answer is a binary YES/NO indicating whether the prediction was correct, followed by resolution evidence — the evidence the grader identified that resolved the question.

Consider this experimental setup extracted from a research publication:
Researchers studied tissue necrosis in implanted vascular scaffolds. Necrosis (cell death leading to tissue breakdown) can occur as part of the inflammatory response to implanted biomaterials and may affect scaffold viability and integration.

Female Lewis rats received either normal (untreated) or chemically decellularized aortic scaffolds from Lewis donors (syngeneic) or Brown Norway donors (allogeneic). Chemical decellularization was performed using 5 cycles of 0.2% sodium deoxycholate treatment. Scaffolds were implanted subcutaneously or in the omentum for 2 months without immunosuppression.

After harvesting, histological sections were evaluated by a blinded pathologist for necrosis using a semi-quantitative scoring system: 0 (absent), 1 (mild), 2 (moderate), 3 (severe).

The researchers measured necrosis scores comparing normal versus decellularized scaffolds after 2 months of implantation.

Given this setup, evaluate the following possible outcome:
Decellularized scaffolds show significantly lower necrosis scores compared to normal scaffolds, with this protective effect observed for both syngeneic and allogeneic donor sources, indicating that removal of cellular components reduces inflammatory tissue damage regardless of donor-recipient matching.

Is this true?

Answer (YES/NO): NO